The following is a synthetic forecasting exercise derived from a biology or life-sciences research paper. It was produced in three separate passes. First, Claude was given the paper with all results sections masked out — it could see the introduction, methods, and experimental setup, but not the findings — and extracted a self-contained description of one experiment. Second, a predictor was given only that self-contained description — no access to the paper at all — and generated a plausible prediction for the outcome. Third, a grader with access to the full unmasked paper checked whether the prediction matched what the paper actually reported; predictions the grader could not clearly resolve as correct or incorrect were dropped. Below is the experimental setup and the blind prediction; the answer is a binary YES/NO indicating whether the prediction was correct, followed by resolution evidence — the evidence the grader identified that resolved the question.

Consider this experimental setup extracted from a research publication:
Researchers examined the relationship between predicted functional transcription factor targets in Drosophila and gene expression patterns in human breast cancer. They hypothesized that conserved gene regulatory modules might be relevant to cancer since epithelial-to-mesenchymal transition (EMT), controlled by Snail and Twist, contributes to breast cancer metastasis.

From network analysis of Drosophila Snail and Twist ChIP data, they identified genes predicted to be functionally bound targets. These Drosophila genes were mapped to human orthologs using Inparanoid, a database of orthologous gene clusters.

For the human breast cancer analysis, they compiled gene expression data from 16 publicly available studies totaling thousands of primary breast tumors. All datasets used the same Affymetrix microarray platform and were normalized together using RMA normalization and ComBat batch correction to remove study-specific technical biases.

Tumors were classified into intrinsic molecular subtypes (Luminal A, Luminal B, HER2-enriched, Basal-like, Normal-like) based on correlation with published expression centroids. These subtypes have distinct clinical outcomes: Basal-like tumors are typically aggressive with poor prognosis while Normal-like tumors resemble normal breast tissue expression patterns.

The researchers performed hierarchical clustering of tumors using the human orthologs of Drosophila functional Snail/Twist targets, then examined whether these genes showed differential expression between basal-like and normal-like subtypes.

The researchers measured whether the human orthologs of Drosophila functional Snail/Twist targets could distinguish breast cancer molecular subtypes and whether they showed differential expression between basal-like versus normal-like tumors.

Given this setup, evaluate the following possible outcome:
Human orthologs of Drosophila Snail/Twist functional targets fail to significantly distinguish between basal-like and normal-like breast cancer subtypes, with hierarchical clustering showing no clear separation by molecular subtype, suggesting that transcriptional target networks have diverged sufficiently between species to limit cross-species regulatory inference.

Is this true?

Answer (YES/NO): NO